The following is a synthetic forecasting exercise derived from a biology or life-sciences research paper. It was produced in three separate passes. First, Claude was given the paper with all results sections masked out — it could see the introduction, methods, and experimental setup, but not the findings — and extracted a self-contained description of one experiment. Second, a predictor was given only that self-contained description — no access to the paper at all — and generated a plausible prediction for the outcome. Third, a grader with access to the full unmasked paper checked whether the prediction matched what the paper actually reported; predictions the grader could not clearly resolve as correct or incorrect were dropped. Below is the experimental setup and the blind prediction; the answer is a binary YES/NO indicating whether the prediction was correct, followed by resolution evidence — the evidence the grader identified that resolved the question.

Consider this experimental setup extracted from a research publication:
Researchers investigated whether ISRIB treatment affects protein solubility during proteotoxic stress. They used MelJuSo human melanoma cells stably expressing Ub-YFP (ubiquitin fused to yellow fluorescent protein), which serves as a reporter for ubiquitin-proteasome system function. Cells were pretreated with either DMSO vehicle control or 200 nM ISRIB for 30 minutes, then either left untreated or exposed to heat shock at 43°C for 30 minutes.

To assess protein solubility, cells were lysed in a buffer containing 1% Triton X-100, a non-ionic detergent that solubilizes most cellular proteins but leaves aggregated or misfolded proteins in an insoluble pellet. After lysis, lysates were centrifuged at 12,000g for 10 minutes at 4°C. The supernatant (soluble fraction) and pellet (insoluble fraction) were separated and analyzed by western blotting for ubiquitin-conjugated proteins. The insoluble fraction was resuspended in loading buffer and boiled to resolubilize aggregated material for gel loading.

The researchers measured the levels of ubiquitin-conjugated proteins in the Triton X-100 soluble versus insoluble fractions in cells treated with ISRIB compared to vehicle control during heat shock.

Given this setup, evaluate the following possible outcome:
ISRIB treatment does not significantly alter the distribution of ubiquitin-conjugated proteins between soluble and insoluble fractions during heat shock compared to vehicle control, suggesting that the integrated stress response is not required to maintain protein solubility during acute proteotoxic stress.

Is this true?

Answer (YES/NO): NO